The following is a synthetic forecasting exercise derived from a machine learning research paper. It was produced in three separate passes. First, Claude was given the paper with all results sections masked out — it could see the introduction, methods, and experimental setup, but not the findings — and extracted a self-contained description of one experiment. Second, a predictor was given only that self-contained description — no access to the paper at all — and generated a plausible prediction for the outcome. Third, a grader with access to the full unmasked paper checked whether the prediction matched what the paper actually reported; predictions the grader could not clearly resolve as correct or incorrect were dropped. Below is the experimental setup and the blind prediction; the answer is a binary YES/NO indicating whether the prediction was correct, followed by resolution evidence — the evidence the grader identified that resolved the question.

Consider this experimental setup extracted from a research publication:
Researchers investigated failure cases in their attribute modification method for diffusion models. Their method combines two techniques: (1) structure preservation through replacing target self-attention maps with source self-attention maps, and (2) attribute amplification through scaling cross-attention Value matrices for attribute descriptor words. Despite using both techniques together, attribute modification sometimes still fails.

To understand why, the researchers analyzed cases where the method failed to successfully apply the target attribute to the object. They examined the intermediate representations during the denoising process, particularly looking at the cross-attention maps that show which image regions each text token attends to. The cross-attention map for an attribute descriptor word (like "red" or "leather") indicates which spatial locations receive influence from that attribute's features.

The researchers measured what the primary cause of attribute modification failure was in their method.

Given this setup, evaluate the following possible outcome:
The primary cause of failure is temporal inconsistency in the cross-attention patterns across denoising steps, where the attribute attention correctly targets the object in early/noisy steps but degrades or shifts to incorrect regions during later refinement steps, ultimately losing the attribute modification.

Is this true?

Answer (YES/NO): NO